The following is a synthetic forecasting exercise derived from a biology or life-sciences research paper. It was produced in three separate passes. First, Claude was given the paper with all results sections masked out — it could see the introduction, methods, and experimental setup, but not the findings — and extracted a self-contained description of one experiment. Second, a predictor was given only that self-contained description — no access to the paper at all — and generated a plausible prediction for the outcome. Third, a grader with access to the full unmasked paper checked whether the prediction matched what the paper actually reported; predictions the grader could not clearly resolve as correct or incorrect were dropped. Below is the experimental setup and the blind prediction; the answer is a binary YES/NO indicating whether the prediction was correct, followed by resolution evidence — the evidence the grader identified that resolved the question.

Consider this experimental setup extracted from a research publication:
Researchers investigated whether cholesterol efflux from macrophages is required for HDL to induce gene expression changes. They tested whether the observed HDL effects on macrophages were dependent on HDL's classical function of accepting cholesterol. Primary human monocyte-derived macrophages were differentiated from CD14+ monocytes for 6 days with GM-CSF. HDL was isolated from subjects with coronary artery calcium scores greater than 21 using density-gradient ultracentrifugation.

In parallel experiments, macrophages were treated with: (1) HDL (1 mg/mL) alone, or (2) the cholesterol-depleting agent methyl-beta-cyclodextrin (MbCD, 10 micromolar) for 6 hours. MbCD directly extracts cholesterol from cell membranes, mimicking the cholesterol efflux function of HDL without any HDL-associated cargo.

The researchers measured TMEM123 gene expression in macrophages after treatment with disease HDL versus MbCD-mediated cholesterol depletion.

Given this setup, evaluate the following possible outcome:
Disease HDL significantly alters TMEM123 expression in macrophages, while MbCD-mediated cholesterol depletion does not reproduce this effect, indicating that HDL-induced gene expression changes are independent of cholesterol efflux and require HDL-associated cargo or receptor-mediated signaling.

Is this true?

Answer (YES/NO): YES